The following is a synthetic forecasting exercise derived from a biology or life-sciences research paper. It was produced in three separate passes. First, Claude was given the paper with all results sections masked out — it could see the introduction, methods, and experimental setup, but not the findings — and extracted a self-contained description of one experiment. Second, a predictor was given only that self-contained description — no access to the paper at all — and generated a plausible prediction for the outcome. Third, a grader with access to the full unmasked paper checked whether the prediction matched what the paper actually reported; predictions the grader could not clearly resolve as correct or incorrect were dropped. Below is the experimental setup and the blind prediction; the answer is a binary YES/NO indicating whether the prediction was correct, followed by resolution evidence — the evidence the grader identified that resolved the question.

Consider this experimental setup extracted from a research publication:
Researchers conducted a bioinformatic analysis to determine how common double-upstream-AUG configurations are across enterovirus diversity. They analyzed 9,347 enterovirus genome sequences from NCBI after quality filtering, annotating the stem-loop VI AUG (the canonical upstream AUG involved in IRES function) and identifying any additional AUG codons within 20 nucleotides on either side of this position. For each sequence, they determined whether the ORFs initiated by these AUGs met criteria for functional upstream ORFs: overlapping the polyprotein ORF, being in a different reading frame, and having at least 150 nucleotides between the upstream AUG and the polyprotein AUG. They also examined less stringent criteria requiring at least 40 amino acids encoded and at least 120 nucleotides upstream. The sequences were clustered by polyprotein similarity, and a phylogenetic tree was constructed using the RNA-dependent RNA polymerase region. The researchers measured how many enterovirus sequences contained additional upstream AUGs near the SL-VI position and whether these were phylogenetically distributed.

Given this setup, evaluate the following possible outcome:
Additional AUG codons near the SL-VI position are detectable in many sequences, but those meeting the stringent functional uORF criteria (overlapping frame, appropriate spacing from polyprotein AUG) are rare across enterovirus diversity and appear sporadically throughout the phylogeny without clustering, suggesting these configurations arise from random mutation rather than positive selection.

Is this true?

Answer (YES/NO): NO